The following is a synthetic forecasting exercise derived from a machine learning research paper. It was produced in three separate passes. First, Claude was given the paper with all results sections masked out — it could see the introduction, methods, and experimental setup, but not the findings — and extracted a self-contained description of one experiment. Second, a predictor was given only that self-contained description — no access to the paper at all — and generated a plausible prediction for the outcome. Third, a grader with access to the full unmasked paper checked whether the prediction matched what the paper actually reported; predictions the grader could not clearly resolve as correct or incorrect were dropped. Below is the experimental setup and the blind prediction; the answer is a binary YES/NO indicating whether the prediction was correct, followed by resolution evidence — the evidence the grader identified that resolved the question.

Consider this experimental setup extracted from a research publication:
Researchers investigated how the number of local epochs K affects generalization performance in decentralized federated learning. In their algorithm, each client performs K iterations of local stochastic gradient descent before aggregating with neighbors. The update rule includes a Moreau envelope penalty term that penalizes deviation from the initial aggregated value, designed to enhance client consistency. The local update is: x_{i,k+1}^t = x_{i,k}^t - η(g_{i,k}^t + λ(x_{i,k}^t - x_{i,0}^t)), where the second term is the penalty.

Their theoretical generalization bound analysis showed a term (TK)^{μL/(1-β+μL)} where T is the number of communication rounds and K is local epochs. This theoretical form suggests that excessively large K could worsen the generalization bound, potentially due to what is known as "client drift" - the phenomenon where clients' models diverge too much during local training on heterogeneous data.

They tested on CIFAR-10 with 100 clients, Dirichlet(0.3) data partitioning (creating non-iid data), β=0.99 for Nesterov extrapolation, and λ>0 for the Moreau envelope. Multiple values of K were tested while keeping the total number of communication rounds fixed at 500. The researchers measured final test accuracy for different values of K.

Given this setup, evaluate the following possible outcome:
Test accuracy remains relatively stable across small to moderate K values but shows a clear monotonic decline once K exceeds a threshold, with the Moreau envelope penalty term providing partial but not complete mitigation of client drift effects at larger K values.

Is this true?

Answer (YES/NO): NO